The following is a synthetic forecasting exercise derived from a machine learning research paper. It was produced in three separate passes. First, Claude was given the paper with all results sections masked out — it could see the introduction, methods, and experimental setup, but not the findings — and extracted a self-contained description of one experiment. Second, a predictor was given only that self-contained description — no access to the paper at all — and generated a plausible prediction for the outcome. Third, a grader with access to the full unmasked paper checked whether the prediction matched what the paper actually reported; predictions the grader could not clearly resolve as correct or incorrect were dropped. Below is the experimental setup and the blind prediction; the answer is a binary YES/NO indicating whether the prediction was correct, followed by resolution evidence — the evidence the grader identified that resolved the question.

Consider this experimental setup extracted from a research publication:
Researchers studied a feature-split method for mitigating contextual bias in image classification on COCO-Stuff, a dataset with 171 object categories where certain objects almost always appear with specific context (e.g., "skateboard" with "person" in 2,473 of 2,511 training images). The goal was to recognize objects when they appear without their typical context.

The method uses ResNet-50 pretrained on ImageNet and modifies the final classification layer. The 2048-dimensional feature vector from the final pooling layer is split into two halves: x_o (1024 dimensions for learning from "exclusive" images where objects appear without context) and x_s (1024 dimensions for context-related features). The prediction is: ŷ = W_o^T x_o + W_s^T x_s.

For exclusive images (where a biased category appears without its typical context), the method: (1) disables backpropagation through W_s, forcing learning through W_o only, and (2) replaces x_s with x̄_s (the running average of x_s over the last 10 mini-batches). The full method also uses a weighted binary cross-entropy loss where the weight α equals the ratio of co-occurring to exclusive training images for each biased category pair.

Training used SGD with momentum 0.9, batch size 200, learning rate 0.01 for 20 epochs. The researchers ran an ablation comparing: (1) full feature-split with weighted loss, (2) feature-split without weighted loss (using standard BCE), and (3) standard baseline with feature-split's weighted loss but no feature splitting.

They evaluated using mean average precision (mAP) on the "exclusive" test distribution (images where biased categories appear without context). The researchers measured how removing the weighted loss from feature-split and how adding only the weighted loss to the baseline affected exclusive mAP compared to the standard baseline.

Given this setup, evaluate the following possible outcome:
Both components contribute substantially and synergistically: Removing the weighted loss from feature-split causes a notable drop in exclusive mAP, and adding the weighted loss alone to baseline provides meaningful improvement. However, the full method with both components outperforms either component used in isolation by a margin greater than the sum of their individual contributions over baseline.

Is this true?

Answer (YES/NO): NO